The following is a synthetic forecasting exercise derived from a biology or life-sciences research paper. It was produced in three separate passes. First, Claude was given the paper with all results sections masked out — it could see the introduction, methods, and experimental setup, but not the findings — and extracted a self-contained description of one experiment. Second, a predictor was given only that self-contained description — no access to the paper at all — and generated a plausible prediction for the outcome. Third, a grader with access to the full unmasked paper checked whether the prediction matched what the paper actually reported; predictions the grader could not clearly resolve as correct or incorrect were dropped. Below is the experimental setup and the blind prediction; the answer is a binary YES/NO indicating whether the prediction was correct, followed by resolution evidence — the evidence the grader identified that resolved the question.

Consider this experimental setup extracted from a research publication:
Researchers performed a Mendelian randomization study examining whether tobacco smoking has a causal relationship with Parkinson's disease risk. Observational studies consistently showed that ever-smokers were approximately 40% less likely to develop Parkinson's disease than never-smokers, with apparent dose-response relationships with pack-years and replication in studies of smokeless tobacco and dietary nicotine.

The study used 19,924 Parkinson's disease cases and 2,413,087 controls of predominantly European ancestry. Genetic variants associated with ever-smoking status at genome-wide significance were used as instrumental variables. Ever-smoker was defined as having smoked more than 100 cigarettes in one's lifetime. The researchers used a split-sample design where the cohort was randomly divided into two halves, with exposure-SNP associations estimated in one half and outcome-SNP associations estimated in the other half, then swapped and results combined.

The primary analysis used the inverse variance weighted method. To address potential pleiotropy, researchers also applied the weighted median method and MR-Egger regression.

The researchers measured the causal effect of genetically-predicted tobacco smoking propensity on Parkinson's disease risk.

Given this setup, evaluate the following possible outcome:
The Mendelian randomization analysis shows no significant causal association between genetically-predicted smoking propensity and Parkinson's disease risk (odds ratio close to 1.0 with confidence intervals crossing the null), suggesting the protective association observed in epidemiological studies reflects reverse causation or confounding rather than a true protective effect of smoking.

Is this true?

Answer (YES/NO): NO